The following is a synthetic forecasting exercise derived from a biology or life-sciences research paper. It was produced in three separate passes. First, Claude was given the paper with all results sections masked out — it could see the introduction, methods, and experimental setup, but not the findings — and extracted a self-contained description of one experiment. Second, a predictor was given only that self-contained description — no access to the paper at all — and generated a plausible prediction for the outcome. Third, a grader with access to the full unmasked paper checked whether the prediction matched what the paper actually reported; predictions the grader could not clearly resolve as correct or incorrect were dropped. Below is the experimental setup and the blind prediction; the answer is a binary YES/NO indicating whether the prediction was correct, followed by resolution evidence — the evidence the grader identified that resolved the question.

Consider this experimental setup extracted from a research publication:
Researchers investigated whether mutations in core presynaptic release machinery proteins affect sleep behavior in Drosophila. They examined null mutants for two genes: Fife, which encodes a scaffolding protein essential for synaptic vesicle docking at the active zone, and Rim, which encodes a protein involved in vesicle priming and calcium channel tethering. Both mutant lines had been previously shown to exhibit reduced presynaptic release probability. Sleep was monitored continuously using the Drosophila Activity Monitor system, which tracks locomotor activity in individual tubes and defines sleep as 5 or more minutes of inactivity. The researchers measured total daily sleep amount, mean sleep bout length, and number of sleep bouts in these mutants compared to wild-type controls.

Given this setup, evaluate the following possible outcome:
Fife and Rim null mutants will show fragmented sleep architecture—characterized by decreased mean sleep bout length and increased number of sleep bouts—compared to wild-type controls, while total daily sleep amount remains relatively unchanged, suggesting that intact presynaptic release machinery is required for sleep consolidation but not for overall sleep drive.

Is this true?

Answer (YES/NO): NO